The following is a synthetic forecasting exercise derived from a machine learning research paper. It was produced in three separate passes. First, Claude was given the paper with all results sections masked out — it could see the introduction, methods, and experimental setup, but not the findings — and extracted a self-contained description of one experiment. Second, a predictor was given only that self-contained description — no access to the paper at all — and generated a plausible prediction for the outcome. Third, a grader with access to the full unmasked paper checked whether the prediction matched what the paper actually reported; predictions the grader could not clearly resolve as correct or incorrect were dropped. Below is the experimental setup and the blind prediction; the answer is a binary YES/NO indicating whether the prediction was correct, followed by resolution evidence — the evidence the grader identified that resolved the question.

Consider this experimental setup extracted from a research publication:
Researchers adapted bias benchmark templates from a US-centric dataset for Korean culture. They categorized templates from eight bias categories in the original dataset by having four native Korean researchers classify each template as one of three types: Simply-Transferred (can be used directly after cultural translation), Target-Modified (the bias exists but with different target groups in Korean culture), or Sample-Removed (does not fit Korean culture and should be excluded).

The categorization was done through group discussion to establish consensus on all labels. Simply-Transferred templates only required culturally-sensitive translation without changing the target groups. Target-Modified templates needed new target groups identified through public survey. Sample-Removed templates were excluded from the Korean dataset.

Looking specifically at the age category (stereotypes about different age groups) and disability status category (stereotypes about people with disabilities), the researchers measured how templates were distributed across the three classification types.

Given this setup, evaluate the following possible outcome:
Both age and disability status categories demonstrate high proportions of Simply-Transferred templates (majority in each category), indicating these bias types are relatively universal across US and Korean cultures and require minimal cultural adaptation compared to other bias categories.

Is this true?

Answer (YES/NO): YES